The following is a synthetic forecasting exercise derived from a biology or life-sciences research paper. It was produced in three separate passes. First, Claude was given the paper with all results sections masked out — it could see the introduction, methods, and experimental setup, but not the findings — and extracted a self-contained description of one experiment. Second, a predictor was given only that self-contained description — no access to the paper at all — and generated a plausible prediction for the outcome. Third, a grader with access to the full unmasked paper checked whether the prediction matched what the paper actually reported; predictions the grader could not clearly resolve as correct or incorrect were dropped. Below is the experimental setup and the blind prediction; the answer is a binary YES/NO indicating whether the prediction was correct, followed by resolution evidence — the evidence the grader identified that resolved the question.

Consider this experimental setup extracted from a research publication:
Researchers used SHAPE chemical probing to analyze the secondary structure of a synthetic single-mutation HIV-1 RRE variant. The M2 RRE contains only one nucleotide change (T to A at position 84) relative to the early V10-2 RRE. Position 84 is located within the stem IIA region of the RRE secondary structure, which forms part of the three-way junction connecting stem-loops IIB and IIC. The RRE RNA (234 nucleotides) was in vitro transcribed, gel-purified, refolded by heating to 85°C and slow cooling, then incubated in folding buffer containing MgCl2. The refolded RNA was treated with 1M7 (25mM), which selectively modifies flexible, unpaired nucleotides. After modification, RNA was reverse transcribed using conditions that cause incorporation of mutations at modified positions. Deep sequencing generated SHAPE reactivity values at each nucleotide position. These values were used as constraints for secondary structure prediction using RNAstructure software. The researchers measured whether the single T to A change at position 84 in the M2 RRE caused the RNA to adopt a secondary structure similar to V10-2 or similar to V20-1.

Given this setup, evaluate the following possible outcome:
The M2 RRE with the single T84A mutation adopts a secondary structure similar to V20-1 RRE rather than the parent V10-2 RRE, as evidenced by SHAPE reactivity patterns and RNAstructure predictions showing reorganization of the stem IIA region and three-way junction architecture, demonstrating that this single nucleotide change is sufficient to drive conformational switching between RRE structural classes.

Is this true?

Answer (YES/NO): NO